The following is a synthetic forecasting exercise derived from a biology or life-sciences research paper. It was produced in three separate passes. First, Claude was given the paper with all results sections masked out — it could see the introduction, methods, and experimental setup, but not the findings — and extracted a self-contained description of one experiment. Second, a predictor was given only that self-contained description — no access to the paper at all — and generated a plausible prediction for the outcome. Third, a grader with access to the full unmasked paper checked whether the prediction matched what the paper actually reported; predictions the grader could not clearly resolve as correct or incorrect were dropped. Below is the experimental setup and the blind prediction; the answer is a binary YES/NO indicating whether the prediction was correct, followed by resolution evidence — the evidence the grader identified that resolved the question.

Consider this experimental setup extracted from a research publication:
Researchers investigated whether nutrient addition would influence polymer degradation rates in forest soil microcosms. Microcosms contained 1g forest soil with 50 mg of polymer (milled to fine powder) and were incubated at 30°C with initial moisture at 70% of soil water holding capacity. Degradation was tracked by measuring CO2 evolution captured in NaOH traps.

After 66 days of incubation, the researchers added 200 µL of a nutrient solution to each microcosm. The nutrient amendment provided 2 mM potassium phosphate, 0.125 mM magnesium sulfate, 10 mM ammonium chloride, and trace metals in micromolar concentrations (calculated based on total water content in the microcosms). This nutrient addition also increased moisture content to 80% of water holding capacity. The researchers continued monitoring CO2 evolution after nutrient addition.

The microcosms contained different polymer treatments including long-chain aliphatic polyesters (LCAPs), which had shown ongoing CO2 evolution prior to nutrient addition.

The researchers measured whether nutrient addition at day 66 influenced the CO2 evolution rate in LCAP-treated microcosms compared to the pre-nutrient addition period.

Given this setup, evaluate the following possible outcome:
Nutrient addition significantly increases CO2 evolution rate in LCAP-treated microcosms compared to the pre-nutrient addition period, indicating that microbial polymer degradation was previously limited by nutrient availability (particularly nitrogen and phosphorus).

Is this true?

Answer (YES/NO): YES